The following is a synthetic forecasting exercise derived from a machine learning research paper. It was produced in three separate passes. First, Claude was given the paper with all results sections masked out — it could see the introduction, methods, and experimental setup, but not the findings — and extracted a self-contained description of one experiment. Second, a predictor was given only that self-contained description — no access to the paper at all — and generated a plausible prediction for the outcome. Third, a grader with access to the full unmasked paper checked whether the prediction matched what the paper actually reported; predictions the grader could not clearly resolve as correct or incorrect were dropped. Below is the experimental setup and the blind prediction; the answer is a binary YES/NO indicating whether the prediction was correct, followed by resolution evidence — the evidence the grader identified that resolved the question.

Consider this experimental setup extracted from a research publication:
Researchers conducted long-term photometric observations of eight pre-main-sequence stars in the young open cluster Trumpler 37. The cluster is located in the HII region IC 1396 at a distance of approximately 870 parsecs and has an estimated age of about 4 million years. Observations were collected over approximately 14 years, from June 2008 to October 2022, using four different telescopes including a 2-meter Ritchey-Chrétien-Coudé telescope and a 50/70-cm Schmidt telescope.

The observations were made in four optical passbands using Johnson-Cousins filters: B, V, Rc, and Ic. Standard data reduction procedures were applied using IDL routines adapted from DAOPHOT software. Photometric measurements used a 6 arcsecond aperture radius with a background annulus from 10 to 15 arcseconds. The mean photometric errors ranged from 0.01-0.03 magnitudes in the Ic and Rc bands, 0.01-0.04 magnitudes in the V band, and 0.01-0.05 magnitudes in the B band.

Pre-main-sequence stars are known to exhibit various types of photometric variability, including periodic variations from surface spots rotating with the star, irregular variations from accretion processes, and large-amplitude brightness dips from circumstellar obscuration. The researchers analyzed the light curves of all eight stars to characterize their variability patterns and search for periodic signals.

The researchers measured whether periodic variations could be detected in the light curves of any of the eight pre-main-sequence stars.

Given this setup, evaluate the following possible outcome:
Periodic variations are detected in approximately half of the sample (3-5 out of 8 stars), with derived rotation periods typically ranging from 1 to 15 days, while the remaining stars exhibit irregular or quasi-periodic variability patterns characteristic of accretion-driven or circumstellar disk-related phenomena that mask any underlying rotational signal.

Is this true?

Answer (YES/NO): NO